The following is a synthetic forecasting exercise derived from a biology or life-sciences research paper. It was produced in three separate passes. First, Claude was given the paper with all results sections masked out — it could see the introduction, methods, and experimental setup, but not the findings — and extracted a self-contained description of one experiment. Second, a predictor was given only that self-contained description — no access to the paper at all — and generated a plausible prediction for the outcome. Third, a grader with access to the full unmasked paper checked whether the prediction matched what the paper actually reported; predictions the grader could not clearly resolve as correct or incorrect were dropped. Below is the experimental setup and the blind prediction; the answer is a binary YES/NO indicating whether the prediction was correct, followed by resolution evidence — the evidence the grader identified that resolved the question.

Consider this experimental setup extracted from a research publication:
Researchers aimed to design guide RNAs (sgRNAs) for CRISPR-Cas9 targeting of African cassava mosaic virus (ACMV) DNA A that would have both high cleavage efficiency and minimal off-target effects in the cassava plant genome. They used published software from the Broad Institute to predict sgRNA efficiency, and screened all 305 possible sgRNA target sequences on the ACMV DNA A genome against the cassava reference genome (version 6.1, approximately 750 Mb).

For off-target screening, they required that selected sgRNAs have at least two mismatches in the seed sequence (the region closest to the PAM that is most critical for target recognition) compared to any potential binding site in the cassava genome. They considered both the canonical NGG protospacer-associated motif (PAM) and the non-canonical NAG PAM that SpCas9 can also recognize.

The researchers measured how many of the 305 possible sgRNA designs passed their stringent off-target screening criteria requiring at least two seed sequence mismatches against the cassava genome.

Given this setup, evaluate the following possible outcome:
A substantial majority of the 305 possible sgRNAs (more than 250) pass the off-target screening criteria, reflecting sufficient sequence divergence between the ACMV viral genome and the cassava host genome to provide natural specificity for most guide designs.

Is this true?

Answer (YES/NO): NO